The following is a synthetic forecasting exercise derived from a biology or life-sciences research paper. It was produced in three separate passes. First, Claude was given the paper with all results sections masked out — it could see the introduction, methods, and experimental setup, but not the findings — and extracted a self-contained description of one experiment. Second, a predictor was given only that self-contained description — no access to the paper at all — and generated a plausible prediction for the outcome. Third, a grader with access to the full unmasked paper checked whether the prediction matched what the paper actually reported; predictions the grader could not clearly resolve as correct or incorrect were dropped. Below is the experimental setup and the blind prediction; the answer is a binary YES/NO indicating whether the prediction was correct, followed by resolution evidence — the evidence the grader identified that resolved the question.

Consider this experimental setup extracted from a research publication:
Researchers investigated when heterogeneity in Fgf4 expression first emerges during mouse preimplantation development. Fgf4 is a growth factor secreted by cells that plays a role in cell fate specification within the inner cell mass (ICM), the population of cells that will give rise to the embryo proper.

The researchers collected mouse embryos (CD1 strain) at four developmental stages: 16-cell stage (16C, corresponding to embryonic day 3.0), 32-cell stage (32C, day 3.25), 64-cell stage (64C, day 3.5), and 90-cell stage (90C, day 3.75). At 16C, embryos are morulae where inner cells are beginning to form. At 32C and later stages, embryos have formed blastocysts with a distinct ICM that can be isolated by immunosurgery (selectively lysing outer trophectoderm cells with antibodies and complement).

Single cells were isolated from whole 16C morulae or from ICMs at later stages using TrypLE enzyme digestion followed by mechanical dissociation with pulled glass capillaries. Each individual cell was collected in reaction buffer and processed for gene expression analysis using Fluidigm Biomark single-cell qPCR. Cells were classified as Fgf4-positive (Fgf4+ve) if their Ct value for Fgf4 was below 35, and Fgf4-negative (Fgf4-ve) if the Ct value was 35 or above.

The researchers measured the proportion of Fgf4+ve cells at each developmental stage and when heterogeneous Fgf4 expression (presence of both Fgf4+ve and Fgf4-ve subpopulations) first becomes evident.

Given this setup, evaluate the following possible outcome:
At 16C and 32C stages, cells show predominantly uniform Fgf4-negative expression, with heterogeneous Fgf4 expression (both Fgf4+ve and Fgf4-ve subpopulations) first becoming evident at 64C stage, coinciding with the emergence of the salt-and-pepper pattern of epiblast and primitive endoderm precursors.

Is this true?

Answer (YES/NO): NO